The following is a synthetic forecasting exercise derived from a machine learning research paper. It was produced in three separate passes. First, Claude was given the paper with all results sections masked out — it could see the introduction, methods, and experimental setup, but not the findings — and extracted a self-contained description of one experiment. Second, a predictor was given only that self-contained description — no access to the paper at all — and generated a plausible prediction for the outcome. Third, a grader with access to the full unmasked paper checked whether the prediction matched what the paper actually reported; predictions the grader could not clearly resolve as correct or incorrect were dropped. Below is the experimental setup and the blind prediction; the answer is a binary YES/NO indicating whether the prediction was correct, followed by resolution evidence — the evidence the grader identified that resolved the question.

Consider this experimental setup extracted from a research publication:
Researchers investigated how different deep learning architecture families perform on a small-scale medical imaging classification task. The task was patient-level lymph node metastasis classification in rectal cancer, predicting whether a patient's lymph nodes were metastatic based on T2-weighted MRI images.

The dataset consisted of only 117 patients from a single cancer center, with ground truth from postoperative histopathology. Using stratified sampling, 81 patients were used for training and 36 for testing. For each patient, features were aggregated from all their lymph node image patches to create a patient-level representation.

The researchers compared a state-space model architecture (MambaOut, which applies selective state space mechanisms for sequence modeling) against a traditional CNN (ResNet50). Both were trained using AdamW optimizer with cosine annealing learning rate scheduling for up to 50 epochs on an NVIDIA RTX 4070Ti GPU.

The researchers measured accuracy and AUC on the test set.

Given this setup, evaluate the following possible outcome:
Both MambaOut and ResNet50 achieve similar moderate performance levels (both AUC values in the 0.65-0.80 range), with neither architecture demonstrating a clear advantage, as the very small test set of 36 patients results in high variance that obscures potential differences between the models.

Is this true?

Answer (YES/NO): NO